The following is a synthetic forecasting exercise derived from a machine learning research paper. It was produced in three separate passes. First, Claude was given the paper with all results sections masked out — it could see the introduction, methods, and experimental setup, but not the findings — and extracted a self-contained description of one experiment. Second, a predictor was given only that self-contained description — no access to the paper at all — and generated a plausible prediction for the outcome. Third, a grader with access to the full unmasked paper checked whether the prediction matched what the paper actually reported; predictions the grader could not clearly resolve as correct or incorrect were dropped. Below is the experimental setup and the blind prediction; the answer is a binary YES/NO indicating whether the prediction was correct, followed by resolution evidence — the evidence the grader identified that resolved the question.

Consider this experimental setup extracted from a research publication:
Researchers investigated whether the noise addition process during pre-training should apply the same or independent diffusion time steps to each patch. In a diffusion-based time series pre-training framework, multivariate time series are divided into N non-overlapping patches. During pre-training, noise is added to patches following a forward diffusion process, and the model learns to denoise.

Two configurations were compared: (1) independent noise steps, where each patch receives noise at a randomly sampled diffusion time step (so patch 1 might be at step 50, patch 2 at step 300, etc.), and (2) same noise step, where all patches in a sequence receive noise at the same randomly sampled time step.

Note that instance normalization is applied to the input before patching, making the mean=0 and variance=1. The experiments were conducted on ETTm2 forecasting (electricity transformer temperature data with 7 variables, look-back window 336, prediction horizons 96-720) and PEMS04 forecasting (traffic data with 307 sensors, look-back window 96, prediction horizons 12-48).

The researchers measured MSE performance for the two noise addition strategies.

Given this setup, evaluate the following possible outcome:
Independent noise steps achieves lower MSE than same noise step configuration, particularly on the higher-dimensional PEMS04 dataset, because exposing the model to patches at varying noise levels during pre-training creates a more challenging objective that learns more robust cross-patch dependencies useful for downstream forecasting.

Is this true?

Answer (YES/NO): YES